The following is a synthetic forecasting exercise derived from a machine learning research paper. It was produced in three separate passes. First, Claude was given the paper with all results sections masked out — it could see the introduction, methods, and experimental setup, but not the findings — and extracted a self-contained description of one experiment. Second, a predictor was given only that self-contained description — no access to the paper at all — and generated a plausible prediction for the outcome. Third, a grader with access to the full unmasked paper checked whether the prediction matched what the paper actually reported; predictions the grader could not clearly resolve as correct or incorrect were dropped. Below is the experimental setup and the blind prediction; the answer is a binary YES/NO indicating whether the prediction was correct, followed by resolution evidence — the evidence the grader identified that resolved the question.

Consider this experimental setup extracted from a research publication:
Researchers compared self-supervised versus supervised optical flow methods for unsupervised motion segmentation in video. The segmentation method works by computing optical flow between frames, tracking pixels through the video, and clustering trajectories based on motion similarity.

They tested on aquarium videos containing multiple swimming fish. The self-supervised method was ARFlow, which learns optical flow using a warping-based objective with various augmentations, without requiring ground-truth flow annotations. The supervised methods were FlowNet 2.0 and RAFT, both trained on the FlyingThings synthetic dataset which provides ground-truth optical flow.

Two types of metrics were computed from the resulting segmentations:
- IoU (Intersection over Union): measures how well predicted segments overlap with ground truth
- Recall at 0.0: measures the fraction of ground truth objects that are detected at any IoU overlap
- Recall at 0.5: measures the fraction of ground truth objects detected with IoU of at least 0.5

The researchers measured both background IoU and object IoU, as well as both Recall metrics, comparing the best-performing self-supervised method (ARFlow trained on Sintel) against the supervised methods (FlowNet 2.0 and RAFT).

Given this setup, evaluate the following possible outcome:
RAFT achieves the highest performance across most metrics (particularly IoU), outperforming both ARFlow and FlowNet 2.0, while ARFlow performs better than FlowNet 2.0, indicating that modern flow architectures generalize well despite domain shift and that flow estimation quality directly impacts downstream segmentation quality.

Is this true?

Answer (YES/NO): NO